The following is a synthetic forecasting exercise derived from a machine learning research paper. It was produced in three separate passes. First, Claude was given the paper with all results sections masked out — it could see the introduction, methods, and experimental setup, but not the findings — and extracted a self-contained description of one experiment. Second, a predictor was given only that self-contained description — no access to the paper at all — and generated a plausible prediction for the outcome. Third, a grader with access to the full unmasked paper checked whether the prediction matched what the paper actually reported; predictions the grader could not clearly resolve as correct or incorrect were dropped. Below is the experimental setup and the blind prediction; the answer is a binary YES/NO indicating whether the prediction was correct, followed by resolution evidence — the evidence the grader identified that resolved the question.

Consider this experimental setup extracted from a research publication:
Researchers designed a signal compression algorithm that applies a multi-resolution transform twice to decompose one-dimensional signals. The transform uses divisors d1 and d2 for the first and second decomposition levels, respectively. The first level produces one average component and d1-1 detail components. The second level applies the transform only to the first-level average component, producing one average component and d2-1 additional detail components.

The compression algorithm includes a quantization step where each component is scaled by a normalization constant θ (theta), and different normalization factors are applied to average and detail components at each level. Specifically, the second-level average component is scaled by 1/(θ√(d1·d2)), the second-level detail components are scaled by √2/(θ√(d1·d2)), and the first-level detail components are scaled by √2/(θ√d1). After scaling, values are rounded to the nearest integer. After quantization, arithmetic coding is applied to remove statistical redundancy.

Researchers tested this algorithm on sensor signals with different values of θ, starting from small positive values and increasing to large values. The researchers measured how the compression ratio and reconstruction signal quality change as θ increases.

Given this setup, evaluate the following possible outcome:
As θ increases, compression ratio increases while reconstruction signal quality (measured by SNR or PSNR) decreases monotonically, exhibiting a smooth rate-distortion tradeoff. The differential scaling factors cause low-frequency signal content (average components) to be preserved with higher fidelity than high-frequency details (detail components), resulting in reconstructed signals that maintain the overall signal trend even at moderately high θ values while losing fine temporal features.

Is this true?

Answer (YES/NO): NO